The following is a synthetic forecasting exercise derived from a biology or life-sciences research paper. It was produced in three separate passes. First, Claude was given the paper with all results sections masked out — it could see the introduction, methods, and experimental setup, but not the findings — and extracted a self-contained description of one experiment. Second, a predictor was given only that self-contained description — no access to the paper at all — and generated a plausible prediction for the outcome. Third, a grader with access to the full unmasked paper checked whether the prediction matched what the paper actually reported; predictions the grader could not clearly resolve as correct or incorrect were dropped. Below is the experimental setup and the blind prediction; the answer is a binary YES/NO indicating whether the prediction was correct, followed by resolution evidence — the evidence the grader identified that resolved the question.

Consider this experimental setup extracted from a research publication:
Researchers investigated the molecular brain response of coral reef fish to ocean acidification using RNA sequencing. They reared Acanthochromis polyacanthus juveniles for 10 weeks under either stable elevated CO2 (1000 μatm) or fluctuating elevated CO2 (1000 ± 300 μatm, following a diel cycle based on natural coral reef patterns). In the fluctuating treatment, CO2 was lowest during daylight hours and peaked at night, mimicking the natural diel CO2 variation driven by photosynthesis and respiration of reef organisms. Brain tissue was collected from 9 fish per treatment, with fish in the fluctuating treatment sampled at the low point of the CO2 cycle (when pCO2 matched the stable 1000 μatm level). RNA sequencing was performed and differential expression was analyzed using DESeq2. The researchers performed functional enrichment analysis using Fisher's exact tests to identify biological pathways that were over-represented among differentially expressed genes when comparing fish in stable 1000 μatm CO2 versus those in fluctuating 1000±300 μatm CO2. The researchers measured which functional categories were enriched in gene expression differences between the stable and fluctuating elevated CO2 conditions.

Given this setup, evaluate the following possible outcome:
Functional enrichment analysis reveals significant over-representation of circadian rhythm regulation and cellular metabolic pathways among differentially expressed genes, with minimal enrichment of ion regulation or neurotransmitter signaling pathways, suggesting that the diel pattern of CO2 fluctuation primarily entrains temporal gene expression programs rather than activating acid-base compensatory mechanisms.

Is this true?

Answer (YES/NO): NO